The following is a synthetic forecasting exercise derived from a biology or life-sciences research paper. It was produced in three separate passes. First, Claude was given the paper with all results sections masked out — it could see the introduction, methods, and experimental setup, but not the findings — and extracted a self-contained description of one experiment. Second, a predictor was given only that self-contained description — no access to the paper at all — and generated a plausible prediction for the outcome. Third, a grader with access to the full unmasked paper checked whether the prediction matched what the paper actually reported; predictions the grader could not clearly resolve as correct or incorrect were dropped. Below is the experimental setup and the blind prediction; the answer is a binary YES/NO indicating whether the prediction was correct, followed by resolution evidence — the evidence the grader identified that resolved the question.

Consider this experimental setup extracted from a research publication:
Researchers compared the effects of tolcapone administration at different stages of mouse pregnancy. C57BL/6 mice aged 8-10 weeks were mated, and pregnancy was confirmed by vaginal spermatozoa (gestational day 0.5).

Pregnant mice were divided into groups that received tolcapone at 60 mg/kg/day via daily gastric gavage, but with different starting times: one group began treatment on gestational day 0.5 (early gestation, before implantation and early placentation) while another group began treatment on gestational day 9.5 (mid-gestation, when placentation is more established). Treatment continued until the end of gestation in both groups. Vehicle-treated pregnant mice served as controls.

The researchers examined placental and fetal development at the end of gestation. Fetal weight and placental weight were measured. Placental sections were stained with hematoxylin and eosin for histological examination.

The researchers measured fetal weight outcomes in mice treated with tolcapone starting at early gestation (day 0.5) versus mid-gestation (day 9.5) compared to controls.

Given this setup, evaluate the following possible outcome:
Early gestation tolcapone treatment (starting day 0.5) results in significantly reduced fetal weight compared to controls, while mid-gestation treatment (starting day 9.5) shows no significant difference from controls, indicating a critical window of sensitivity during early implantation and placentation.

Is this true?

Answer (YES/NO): NO